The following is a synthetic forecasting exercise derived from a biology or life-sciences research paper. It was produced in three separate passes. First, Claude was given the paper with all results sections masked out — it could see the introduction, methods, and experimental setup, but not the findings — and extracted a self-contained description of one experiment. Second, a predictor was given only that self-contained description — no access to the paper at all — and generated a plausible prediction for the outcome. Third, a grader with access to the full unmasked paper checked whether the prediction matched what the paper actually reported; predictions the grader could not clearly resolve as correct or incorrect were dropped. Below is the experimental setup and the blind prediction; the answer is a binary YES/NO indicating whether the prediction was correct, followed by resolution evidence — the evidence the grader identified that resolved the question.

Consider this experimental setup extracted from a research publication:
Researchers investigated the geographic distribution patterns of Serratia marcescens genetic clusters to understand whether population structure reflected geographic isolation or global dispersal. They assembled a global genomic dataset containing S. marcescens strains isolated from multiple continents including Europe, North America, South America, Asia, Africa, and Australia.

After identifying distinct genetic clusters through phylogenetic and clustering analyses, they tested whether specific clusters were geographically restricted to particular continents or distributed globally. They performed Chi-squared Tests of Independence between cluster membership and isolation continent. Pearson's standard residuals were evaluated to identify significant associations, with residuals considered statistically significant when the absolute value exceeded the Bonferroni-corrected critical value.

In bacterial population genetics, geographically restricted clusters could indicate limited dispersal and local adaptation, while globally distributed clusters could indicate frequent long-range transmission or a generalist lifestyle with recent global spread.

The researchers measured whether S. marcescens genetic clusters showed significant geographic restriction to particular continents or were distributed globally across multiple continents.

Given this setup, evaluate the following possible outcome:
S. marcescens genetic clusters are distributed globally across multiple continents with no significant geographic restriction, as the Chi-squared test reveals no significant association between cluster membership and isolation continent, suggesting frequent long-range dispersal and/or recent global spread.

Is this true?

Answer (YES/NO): NO